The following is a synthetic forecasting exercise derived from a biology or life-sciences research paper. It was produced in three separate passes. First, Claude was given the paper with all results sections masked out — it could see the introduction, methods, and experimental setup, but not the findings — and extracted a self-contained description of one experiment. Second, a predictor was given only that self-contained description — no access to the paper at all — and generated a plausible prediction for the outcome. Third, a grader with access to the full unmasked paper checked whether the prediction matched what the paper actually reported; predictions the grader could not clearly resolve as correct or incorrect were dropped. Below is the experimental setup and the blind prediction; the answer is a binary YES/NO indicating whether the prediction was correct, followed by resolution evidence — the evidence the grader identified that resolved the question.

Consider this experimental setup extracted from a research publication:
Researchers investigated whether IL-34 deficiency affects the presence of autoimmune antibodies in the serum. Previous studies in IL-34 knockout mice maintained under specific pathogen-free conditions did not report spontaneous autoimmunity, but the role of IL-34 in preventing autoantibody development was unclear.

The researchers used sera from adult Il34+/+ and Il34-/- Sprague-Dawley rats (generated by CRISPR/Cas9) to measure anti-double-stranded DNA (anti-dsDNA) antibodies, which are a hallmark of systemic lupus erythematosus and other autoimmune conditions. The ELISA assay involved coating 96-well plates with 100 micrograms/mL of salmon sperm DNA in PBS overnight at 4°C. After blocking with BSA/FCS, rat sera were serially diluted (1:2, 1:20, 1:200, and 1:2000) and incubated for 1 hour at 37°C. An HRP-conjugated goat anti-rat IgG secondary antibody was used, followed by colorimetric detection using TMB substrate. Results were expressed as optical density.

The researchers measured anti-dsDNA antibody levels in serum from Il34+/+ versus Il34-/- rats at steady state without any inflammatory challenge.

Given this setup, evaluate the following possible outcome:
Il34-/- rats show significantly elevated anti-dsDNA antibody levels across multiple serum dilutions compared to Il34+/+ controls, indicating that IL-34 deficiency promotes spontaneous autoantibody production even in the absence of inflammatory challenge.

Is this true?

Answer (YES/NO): NO